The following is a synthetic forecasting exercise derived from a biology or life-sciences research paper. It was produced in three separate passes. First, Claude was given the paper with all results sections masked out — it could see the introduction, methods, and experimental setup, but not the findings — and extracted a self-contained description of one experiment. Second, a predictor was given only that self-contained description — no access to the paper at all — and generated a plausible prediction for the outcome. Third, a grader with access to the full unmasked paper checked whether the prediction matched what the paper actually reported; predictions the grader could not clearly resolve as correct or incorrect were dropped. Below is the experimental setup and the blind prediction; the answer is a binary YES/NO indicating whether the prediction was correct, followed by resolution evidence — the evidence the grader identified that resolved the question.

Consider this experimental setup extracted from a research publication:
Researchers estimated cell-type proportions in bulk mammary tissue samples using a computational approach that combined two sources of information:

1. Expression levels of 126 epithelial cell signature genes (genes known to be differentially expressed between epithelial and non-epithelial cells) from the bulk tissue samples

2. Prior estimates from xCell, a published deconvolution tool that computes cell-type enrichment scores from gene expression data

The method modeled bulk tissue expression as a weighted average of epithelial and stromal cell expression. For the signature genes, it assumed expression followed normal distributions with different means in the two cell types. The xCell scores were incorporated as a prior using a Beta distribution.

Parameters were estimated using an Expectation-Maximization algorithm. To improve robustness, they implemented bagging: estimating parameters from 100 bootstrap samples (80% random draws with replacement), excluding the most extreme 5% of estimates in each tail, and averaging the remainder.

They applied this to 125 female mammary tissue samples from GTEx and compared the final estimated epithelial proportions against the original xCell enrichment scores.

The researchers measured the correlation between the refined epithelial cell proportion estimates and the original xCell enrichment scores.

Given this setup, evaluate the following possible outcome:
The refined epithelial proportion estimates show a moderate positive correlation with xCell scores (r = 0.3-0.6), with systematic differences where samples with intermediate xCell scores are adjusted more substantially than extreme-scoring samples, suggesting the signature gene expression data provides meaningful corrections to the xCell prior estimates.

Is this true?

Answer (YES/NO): NO